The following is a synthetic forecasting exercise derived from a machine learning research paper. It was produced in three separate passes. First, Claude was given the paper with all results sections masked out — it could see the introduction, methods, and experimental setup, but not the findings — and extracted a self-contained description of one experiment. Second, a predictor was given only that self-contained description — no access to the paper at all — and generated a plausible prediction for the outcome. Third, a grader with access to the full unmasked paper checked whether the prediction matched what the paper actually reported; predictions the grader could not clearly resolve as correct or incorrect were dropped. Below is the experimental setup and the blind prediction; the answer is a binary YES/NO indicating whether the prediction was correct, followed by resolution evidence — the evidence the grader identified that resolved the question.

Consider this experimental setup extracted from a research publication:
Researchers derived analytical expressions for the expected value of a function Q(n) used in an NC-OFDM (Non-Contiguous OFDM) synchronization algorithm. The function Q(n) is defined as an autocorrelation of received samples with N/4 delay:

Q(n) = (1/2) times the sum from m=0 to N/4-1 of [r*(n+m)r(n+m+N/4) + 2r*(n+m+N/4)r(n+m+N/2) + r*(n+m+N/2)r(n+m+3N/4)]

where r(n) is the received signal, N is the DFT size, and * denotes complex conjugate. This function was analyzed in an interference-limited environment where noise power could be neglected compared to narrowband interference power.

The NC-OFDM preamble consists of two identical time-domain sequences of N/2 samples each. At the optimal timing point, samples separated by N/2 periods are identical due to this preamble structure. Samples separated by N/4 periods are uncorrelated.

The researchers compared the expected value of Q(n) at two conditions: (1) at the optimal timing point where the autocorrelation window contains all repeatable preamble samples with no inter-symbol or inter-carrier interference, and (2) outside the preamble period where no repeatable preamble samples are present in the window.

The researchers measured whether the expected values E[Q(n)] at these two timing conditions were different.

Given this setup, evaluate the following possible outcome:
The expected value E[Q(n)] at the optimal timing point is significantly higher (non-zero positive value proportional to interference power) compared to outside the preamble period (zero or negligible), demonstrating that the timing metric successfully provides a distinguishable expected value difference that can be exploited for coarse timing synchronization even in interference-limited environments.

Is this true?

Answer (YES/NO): NO